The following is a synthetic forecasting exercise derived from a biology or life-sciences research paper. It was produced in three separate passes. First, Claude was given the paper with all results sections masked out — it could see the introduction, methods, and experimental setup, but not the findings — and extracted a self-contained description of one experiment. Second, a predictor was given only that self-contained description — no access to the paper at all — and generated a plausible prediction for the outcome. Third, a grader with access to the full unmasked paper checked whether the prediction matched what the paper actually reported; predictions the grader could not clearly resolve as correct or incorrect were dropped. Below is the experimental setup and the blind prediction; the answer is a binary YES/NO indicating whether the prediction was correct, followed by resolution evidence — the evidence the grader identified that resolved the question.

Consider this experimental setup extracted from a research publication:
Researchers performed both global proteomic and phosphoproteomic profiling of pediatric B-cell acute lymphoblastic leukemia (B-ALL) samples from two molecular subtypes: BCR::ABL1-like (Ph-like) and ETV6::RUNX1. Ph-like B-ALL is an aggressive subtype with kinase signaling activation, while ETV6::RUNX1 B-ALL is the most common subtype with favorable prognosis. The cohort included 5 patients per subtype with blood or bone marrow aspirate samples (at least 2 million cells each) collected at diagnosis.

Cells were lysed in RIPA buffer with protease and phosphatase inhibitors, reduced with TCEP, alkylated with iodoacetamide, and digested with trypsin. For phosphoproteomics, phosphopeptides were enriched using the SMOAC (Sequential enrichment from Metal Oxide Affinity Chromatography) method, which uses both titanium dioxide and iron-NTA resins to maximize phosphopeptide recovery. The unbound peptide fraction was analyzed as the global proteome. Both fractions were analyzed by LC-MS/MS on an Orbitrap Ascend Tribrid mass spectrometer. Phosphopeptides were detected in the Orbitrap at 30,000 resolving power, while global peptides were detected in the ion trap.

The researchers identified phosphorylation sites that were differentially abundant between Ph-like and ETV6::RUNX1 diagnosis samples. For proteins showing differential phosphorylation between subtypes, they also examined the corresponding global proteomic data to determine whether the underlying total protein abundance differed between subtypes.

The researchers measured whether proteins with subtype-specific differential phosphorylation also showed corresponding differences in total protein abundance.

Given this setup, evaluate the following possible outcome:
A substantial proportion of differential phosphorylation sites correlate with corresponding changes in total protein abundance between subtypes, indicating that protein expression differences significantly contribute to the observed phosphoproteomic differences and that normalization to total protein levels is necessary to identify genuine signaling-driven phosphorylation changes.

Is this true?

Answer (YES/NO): NO